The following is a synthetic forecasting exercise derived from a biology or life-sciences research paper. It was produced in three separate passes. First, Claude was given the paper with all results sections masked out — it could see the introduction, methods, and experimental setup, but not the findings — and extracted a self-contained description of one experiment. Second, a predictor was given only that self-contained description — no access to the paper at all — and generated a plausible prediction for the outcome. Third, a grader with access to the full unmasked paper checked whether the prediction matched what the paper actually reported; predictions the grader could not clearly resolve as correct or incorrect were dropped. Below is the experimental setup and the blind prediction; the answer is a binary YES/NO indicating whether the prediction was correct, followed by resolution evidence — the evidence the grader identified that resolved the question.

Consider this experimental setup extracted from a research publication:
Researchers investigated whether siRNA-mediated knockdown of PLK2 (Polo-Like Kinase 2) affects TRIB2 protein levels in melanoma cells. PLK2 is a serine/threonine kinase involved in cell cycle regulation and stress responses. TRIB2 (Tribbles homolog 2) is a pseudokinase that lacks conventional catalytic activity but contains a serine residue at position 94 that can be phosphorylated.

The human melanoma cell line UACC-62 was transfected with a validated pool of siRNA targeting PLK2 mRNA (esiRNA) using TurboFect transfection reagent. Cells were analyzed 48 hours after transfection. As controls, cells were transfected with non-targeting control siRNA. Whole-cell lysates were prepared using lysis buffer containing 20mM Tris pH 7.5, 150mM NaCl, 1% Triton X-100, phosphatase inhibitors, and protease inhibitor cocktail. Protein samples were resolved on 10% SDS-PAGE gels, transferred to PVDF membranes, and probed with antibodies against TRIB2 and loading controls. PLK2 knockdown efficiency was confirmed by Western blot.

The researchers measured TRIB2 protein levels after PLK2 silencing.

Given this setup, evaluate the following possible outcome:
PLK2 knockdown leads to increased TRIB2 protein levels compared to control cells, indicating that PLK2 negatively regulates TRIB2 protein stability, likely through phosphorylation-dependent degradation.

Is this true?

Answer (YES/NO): NO